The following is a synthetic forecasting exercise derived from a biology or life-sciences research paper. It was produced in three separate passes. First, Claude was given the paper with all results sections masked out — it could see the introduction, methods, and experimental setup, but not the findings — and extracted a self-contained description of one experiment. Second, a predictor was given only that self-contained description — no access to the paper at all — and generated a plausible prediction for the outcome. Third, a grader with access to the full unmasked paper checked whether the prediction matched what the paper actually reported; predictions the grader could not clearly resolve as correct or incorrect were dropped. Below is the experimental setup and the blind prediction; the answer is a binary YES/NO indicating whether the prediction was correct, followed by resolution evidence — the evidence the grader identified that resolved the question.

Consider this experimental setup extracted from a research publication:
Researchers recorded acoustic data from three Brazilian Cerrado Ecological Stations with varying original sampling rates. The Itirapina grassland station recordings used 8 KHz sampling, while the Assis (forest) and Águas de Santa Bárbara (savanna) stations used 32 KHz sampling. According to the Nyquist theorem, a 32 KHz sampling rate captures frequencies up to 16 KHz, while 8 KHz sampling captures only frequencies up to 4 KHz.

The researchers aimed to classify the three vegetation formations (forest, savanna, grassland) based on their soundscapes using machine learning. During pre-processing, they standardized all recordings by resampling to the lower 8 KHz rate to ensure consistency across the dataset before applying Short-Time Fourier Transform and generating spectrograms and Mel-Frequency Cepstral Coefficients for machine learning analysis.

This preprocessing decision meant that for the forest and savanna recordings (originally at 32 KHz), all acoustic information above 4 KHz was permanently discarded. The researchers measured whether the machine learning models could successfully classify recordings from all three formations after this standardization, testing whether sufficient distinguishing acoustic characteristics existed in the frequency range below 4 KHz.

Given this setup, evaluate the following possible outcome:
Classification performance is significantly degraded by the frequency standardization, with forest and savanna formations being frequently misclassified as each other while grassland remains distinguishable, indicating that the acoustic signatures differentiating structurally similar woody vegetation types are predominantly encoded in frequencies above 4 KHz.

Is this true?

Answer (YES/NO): NO